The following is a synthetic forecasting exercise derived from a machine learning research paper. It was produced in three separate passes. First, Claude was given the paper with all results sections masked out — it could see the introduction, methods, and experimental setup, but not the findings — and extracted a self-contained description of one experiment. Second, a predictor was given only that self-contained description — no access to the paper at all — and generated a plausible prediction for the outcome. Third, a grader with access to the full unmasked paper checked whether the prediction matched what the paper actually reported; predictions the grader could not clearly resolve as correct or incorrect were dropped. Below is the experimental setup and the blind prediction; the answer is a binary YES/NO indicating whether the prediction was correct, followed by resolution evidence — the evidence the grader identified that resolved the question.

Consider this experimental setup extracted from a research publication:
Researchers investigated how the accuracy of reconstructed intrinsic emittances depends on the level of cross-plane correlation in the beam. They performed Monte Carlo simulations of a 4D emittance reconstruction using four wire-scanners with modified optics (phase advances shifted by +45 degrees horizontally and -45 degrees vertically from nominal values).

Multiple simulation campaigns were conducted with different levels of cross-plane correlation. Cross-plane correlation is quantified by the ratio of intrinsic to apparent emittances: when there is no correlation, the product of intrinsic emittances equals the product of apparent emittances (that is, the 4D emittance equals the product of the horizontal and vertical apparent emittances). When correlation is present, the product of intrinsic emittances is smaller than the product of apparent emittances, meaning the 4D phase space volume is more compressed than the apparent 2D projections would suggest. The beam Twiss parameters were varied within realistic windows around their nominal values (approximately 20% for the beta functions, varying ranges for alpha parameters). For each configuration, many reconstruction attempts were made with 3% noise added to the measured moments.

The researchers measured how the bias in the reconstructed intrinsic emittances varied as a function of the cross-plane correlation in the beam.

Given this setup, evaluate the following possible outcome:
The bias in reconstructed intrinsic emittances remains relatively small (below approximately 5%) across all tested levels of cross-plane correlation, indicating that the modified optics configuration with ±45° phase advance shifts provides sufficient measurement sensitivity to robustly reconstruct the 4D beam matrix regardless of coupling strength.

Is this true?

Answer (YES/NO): NO